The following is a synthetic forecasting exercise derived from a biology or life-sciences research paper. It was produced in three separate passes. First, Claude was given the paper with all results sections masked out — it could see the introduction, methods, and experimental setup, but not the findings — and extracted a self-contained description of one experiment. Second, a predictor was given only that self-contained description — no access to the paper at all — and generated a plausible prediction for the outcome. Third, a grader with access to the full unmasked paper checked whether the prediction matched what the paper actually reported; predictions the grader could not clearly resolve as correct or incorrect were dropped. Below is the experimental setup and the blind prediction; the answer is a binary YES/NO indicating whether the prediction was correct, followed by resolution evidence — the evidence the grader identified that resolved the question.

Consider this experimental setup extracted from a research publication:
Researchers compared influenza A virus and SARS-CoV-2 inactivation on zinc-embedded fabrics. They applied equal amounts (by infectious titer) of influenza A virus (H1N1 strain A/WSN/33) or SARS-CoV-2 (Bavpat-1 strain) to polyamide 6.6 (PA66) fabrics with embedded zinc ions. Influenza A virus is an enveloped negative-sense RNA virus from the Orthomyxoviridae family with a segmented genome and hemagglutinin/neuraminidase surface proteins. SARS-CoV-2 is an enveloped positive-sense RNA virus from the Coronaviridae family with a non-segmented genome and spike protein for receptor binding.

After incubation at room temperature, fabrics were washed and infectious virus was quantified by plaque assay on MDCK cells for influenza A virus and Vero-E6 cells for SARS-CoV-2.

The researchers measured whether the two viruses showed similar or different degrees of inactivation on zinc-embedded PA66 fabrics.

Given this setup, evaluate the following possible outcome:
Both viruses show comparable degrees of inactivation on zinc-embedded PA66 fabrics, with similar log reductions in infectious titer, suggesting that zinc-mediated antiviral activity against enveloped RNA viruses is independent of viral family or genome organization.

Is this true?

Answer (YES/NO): YES